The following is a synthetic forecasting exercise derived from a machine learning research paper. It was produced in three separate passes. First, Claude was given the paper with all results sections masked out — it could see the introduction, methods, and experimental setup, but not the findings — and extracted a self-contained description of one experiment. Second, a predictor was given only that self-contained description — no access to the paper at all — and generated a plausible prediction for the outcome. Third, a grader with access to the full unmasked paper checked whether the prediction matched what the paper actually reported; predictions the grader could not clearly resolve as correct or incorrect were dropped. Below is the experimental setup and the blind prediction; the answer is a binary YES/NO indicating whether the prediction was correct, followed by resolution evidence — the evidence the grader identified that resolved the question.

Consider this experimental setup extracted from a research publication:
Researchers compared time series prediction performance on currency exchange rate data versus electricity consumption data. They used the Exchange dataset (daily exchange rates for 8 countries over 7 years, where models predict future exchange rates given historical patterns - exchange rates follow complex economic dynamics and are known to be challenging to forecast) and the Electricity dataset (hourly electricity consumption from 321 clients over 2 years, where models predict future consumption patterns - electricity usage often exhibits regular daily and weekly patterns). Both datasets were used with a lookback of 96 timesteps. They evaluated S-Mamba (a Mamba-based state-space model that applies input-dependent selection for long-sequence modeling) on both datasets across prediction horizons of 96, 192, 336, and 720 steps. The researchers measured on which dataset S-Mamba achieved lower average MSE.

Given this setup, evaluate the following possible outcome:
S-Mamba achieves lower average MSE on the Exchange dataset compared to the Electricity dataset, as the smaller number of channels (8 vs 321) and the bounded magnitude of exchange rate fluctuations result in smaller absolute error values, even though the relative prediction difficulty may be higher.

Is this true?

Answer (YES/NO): NO